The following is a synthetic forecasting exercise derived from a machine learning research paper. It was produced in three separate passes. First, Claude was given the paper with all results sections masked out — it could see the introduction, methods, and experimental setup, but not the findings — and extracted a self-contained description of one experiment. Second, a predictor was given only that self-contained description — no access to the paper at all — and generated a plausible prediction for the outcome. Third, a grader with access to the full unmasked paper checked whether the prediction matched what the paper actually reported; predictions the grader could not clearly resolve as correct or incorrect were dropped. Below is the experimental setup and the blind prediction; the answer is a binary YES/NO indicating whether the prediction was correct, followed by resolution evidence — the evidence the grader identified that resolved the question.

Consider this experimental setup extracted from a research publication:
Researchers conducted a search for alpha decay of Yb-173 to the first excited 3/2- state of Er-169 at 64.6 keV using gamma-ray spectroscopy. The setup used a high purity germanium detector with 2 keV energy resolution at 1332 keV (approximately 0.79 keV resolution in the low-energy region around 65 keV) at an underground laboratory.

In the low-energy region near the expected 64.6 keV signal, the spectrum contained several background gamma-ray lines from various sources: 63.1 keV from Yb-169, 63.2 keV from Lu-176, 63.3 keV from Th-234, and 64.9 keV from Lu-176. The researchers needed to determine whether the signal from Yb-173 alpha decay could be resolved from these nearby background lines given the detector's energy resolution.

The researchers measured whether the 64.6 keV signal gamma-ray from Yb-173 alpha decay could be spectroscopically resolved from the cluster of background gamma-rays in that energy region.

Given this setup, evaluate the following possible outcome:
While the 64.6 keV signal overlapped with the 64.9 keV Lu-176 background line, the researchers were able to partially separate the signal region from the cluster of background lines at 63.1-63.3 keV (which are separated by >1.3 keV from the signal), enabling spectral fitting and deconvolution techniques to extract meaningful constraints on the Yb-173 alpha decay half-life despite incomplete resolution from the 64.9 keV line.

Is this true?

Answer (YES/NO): NO